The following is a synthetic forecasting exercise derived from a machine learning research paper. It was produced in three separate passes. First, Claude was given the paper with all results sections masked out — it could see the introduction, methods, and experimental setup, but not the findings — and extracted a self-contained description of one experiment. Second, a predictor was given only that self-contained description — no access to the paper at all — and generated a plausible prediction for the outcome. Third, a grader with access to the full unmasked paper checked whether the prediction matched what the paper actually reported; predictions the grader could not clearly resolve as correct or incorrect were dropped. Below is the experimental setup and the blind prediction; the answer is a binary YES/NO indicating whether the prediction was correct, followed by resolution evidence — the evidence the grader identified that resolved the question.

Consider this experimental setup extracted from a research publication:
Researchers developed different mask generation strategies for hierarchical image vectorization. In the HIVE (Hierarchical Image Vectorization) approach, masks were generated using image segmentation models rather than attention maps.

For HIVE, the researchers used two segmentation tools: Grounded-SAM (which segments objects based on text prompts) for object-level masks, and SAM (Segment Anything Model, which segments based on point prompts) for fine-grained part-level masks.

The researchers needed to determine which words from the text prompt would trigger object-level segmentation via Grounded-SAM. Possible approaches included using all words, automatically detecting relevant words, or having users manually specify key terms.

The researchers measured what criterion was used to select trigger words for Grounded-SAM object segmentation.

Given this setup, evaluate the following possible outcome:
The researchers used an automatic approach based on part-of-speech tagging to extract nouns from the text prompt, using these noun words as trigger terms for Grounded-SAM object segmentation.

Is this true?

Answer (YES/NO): NO